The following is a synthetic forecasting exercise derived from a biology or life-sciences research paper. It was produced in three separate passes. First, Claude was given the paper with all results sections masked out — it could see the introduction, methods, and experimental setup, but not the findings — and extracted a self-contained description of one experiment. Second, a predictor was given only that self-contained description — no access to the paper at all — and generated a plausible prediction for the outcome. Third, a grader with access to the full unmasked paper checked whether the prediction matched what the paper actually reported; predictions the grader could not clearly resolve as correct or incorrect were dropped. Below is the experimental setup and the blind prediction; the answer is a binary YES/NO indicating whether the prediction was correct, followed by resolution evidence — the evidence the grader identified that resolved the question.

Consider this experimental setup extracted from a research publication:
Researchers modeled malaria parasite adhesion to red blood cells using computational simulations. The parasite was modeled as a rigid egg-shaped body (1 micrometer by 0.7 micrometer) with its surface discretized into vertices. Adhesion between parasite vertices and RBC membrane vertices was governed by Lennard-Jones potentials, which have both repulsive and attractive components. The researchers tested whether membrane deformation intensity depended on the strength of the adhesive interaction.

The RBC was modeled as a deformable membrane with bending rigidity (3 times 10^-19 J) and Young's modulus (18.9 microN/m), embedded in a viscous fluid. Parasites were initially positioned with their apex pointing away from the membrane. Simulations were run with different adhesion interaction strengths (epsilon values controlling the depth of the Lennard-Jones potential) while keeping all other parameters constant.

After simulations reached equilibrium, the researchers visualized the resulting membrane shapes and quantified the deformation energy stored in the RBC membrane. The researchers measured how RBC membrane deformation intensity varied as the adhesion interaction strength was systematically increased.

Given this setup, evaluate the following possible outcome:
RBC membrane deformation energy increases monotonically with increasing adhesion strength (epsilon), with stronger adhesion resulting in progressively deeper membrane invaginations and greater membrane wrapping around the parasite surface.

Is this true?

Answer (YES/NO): YES